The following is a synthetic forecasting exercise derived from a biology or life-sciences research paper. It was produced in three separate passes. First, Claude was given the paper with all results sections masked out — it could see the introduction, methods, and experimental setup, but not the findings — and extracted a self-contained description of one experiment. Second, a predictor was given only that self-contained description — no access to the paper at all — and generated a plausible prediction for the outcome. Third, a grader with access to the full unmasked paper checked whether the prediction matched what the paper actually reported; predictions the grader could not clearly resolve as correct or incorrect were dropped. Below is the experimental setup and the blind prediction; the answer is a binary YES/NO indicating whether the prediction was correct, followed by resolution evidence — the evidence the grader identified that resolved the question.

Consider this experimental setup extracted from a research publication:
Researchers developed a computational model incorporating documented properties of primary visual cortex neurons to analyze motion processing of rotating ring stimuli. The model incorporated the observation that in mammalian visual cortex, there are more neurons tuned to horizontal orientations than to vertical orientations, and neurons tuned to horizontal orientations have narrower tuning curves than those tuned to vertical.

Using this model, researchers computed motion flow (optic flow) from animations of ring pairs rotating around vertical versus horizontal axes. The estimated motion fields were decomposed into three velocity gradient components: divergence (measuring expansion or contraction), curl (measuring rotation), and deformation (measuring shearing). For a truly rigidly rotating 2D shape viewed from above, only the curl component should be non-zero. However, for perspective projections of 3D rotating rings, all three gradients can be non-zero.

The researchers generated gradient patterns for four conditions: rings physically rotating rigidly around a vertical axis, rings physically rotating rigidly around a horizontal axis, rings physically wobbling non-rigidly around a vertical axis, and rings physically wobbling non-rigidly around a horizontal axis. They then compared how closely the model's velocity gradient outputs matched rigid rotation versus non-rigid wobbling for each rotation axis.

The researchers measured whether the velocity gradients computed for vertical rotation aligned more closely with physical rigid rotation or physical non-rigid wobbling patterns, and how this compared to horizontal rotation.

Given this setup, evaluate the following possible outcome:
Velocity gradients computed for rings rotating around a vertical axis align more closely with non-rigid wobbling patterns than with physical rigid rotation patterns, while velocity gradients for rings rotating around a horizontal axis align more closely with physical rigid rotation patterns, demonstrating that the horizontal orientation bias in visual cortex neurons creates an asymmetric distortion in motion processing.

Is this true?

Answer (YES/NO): YES